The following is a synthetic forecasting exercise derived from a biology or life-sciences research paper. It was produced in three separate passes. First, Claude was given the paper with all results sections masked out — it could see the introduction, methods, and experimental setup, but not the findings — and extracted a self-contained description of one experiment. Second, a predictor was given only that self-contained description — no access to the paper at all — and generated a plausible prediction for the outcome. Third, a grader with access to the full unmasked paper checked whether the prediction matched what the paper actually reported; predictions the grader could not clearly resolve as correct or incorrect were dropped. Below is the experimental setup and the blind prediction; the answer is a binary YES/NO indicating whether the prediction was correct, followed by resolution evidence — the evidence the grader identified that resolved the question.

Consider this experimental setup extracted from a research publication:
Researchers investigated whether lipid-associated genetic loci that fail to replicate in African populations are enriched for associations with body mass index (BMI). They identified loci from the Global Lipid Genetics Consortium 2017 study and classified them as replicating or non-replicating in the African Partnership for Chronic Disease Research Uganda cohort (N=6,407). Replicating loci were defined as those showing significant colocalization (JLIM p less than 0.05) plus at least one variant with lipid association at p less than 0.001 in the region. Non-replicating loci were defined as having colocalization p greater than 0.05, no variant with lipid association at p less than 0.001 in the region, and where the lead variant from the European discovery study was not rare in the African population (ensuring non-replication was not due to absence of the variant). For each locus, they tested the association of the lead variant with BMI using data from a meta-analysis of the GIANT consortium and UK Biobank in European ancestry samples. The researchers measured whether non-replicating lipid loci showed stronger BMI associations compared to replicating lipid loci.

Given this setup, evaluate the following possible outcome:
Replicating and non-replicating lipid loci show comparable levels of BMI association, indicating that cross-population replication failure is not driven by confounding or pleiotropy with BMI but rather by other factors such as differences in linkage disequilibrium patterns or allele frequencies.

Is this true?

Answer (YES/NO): NO